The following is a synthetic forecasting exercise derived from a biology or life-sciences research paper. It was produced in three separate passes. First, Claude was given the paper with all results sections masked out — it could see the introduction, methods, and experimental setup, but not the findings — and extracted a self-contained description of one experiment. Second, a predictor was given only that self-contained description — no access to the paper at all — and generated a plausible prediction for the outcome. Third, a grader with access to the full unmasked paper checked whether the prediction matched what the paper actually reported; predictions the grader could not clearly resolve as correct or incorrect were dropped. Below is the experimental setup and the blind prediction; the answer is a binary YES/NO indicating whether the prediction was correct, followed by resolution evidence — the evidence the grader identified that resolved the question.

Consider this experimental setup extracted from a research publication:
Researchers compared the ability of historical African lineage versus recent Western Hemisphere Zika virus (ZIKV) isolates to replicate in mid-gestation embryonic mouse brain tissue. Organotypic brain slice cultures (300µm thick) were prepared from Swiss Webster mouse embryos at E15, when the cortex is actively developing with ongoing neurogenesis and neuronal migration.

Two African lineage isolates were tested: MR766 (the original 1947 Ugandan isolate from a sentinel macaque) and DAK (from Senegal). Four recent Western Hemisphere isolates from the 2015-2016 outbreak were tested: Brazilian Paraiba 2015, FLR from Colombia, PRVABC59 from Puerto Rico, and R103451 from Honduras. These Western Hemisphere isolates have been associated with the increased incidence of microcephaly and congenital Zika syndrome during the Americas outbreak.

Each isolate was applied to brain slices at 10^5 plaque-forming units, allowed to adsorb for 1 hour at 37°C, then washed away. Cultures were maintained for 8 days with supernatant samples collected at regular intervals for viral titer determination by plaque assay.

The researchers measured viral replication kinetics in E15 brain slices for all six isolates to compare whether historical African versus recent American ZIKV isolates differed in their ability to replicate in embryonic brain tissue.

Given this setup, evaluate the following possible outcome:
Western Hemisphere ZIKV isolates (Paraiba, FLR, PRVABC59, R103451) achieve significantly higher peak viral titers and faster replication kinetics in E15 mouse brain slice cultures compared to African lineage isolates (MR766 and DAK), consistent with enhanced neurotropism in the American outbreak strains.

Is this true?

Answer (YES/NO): NO